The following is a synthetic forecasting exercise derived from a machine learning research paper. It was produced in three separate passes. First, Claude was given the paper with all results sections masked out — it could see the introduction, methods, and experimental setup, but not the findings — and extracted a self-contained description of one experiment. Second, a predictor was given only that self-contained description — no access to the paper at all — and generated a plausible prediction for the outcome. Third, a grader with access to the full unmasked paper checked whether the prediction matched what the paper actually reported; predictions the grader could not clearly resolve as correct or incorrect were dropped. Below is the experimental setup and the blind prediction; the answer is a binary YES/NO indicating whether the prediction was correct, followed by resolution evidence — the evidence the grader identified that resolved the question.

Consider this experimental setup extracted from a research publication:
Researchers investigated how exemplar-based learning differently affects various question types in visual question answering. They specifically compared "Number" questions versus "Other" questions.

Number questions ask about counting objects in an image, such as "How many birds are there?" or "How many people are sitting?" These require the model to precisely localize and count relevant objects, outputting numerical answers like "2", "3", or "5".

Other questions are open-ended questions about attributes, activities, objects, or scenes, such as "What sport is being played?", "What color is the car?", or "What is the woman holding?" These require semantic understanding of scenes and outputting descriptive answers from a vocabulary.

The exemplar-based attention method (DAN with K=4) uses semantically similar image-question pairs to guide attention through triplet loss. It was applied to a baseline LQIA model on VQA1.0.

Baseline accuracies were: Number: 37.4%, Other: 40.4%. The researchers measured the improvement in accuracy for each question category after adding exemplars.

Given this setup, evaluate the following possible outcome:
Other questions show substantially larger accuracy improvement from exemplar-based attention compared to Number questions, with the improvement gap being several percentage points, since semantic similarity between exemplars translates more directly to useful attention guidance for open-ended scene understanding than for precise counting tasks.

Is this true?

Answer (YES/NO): YES